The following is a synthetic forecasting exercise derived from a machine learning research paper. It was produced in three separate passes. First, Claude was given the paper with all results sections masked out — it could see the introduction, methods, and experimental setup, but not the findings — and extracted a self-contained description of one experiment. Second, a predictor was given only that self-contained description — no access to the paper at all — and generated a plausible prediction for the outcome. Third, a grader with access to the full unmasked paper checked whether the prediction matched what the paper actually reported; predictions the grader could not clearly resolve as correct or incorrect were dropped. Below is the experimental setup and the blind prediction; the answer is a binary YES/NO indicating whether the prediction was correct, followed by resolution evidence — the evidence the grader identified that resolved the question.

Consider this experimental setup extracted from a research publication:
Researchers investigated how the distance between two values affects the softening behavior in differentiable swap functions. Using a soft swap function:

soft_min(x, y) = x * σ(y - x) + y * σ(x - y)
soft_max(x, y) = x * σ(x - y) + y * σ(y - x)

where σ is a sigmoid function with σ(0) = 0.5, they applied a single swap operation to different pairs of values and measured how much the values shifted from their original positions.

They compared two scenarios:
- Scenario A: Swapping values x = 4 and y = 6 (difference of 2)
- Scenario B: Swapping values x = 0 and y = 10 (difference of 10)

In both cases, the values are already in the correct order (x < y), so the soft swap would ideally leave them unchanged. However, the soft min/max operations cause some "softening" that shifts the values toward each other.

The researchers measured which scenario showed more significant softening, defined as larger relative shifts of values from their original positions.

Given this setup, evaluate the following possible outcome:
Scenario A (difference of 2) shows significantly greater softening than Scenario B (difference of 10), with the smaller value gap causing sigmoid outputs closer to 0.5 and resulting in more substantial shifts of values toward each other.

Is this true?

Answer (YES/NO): YES